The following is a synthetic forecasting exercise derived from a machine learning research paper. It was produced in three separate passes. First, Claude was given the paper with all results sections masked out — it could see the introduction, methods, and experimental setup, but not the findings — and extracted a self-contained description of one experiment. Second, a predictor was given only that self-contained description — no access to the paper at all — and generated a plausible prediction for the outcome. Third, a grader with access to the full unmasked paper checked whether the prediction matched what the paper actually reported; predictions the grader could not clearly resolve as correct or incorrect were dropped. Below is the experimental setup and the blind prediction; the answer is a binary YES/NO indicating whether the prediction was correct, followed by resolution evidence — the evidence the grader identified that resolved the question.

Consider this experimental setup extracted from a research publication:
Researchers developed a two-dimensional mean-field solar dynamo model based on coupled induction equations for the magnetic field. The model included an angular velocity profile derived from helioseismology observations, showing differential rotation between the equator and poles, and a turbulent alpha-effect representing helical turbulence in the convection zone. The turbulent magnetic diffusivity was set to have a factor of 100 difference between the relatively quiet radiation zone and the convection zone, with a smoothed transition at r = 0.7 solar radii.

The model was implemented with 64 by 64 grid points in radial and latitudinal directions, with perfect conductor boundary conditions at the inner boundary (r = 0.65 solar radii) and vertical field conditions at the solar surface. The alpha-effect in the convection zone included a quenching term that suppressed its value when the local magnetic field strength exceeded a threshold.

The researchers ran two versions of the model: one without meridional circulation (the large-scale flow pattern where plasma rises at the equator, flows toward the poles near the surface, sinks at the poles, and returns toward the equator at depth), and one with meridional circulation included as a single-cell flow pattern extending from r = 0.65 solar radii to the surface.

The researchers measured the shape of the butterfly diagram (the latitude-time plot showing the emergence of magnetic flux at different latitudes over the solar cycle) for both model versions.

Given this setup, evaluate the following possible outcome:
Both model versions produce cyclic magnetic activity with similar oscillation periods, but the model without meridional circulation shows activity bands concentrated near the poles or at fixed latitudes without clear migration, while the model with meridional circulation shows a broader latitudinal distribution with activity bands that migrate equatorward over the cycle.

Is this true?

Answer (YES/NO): NO